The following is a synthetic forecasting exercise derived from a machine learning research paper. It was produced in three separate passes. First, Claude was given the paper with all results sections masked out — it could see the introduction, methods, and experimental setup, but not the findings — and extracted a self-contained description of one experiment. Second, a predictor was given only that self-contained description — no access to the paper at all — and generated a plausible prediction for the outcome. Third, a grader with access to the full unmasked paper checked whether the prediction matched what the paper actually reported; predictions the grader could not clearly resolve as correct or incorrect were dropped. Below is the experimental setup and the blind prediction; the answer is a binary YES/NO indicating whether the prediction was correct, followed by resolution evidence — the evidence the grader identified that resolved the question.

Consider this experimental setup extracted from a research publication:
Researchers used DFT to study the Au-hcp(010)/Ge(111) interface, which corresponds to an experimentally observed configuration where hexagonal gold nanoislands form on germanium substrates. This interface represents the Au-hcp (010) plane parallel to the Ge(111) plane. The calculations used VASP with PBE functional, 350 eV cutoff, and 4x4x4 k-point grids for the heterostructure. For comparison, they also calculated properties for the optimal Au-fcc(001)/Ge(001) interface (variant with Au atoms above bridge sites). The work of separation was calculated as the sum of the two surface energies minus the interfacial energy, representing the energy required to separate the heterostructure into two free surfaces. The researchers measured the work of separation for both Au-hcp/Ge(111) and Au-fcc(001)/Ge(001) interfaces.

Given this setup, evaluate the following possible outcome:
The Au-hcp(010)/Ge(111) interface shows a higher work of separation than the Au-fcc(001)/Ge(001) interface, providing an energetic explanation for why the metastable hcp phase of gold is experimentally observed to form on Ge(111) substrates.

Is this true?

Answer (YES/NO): NO